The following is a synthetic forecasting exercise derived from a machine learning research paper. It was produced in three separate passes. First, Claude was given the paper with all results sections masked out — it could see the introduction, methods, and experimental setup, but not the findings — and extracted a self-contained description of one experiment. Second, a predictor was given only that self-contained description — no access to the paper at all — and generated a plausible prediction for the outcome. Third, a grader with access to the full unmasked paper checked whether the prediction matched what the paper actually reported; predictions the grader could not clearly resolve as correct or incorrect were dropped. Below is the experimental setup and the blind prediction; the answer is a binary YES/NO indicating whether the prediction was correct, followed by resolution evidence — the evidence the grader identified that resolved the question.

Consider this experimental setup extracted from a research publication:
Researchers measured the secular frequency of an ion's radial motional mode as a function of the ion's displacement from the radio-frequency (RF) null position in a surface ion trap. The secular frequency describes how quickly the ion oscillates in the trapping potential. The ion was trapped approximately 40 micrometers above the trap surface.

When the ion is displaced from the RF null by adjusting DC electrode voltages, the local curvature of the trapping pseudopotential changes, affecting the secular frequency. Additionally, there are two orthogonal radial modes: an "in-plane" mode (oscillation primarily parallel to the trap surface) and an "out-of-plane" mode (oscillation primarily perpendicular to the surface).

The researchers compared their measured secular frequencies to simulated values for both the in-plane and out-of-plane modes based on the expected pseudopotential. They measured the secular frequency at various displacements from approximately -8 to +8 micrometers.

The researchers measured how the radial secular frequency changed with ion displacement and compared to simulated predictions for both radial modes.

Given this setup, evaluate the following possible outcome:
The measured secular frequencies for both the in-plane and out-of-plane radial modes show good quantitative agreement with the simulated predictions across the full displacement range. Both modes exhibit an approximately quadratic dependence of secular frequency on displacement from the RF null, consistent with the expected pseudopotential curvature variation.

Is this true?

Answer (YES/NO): NO